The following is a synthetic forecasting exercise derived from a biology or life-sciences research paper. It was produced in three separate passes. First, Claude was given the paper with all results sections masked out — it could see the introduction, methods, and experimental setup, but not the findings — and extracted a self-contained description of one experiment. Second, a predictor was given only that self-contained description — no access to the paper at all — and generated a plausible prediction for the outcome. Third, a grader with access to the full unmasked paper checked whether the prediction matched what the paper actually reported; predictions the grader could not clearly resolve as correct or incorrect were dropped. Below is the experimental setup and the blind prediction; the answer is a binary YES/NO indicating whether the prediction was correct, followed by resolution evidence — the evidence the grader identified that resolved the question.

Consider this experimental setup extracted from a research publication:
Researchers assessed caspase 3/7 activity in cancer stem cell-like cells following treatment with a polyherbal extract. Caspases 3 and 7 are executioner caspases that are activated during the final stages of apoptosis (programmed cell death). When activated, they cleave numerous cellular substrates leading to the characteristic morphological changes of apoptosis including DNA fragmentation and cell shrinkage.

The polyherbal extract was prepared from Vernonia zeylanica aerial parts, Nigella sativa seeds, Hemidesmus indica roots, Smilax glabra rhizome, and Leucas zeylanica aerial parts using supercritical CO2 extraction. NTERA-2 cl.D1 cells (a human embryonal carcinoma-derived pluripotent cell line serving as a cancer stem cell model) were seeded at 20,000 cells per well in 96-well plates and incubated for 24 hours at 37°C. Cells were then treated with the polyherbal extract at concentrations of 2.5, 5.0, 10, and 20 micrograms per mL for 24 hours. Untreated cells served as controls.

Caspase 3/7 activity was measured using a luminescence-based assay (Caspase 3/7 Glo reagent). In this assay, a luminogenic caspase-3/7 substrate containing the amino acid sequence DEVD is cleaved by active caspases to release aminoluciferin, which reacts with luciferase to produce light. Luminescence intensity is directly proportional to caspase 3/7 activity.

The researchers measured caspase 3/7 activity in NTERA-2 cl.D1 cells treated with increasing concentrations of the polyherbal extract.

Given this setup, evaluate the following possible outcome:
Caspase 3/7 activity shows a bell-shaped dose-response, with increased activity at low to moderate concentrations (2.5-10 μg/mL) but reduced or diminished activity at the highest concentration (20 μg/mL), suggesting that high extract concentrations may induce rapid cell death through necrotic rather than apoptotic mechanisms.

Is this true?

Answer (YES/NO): NO